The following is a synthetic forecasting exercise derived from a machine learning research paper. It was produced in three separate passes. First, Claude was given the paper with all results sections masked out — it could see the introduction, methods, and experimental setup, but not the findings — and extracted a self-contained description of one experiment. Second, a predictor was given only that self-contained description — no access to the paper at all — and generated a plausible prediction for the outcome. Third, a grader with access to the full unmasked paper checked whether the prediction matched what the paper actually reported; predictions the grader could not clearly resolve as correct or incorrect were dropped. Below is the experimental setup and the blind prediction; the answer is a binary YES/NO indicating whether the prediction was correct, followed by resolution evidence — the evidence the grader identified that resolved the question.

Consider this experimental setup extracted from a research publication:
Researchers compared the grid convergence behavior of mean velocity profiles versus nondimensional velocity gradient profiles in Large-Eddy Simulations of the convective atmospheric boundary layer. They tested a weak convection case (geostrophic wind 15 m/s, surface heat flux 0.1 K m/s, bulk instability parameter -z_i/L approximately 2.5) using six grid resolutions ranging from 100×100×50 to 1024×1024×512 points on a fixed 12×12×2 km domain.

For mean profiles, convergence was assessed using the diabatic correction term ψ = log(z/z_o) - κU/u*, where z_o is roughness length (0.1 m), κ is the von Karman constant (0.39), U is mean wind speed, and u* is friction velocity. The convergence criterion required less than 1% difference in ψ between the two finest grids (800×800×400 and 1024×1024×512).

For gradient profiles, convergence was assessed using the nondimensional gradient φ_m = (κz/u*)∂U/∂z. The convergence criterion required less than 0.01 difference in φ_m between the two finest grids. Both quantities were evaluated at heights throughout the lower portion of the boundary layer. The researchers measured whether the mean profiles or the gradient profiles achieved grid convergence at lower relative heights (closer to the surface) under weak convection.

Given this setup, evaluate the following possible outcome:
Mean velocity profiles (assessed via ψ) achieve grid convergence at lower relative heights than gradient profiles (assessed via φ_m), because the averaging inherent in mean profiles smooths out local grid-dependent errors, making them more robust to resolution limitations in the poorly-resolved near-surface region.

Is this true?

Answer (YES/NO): YES